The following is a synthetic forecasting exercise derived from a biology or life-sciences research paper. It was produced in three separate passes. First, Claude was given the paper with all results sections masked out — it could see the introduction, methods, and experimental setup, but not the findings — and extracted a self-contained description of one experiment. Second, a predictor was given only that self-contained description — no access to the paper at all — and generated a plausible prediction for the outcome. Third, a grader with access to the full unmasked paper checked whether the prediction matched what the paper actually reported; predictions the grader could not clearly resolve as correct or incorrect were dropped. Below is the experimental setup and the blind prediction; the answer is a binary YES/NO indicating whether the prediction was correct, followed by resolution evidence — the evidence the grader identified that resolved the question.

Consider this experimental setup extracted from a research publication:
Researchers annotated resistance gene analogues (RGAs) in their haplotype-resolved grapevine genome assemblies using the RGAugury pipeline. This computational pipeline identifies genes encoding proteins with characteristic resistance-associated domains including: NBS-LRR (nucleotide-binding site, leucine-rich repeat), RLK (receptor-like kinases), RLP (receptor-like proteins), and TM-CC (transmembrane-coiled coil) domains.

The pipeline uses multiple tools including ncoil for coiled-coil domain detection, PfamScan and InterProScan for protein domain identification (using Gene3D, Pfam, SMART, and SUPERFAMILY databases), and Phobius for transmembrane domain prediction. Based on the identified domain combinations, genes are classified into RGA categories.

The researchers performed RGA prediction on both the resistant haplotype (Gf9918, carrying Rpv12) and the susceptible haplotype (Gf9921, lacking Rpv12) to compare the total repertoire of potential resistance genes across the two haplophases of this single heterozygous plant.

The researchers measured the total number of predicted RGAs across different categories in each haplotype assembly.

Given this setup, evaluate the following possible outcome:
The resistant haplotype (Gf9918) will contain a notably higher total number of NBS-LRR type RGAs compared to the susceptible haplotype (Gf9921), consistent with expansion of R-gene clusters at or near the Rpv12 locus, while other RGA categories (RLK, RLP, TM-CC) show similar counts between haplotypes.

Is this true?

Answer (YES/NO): NO